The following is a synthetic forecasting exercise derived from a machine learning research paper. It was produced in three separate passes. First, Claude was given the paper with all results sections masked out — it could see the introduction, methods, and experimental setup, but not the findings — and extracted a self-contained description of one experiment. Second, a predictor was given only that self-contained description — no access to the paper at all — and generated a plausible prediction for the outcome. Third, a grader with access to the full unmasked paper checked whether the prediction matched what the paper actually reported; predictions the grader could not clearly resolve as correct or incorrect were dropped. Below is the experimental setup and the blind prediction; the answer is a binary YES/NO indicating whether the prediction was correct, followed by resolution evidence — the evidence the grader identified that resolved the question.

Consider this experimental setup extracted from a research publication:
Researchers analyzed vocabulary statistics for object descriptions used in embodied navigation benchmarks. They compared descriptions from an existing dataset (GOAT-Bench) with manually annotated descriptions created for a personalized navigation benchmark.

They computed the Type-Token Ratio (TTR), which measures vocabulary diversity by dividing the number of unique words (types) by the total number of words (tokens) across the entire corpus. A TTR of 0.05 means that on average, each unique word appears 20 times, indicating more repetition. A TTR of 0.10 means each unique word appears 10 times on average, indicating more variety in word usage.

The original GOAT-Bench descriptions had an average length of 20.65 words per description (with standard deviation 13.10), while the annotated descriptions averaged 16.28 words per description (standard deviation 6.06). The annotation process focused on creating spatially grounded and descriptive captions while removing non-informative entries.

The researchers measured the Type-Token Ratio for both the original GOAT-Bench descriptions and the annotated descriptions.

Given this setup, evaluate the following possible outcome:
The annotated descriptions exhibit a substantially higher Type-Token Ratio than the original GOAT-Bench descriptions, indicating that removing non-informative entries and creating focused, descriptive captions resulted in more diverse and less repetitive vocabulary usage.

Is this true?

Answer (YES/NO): YES